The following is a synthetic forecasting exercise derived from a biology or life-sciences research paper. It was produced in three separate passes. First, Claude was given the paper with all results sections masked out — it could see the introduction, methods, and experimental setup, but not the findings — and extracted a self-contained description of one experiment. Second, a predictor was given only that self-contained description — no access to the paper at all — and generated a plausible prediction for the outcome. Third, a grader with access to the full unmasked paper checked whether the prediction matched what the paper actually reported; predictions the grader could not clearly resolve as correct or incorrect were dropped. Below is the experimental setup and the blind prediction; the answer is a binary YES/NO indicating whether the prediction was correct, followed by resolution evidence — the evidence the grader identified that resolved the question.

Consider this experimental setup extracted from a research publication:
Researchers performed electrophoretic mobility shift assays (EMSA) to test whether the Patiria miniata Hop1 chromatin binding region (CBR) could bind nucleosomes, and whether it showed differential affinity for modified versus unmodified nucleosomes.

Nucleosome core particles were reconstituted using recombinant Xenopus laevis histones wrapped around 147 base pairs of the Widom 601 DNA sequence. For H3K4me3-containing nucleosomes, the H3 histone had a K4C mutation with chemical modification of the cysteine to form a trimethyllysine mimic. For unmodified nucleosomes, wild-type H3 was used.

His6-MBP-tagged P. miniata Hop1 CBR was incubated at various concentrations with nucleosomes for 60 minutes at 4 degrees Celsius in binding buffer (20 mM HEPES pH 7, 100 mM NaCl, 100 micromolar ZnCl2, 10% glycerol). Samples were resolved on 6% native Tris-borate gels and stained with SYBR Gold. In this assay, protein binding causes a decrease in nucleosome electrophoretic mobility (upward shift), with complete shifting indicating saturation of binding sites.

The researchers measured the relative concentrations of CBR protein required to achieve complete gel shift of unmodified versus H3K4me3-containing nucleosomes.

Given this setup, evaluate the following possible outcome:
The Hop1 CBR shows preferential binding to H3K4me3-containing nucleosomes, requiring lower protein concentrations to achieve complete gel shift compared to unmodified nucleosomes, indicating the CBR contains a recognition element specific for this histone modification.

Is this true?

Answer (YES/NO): NO